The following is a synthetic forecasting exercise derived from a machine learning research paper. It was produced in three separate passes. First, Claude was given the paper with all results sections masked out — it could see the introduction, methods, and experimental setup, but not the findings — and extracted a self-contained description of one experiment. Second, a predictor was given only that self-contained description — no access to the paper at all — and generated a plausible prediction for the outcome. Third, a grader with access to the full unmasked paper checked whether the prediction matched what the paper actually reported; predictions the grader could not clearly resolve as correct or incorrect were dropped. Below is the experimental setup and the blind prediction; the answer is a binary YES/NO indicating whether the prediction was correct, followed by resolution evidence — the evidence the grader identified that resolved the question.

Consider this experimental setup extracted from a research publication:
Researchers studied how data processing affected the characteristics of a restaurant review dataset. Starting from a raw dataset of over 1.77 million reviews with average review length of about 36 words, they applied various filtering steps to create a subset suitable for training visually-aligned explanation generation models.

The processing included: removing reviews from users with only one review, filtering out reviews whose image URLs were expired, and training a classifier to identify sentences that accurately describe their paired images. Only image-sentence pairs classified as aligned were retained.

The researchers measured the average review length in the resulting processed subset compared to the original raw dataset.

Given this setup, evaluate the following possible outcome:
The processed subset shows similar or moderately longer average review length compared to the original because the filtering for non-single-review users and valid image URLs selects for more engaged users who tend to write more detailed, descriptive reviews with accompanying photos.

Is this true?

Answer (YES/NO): NO